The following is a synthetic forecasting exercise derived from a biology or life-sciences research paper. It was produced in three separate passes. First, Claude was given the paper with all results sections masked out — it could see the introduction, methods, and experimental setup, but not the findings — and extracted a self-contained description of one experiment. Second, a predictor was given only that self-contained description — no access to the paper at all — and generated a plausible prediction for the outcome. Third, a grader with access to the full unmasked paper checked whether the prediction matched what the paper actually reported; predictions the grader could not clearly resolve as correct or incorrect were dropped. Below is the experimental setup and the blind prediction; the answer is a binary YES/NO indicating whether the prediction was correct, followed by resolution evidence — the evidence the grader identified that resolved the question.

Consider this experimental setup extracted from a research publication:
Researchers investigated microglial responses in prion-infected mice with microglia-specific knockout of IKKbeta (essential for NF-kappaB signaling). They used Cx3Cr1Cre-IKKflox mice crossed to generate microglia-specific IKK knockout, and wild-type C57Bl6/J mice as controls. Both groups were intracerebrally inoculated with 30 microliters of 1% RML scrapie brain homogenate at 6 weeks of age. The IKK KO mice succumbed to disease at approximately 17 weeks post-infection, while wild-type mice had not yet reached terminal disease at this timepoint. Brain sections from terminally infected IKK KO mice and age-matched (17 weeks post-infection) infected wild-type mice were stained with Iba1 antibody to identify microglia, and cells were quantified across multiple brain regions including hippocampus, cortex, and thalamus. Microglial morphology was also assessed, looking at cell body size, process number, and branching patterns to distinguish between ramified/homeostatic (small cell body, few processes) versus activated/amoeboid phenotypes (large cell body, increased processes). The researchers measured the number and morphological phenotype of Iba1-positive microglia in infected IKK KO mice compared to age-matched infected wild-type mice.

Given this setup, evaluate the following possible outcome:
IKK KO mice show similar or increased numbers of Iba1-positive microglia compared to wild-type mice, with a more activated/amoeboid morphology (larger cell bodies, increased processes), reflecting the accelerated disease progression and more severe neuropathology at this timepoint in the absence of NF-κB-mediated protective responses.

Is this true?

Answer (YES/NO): YES